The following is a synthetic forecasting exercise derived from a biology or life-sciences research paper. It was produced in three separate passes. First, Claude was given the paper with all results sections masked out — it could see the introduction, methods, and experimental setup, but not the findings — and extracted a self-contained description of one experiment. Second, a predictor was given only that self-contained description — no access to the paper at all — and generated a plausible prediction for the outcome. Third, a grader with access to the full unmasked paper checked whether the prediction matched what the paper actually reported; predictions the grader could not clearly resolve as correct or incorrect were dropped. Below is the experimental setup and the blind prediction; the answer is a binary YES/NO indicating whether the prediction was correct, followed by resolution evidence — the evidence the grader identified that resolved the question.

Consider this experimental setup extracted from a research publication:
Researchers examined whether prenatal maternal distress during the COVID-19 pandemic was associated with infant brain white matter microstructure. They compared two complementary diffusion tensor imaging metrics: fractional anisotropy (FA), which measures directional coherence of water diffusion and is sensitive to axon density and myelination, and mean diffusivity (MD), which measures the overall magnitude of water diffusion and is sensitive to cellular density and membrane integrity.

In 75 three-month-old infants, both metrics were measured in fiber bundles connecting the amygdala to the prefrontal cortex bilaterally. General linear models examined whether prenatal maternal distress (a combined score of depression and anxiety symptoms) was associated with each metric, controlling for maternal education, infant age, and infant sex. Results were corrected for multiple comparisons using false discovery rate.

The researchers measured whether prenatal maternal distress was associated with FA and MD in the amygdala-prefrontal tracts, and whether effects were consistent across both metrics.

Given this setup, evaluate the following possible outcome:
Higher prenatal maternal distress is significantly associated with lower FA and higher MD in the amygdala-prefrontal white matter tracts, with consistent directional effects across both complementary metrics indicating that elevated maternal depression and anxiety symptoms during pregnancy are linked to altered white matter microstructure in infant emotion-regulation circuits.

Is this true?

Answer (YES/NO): NO